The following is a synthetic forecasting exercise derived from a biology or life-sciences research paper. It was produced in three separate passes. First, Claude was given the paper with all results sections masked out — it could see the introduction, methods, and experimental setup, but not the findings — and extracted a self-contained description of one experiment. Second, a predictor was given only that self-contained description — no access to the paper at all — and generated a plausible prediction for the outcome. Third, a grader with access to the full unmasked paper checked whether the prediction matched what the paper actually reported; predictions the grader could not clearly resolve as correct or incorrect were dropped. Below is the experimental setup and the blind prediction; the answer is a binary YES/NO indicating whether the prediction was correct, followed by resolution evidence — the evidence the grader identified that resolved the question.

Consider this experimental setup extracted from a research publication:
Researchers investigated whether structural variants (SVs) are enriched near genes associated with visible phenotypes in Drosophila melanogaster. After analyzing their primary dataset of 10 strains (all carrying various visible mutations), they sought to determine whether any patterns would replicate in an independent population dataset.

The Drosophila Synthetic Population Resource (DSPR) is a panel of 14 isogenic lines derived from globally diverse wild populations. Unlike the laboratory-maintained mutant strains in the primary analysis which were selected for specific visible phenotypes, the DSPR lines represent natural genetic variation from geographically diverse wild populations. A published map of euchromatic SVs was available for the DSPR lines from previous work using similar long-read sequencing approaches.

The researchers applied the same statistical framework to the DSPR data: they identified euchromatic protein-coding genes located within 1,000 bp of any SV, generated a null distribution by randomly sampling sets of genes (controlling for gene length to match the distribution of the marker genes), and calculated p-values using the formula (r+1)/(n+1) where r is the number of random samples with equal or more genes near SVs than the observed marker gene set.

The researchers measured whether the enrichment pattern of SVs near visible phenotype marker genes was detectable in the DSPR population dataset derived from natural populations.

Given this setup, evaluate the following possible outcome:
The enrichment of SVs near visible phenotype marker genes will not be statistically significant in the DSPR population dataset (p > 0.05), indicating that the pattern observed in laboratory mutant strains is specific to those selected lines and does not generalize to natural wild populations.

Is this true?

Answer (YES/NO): NO